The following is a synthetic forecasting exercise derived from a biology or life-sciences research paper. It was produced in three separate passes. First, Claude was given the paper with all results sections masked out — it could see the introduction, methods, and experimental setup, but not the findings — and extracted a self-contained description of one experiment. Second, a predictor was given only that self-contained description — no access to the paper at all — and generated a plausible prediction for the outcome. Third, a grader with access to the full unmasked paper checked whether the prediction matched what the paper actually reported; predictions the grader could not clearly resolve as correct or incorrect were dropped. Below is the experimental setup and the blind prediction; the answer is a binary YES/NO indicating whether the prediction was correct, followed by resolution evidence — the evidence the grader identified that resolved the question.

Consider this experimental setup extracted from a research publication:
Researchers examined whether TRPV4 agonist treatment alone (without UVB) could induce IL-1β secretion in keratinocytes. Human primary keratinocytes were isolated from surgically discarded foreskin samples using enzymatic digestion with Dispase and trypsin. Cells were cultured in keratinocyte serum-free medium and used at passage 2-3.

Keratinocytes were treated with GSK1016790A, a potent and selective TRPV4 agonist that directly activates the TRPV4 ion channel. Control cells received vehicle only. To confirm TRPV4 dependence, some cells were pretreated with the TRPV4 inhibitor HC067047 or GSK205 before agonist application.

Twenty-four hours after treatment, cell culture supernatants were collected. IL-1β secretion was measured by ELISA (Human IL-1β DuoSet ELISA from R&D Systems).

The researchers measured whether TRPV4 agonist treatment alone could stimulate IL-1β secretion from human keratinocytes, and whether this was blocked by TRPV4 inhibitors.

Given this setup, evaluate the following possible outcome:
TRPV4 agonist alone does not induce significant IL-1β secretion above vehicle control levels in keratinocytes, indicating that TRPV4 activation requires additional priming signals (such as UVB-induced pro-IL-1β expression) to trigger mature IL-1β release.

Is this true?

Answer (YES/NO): NO